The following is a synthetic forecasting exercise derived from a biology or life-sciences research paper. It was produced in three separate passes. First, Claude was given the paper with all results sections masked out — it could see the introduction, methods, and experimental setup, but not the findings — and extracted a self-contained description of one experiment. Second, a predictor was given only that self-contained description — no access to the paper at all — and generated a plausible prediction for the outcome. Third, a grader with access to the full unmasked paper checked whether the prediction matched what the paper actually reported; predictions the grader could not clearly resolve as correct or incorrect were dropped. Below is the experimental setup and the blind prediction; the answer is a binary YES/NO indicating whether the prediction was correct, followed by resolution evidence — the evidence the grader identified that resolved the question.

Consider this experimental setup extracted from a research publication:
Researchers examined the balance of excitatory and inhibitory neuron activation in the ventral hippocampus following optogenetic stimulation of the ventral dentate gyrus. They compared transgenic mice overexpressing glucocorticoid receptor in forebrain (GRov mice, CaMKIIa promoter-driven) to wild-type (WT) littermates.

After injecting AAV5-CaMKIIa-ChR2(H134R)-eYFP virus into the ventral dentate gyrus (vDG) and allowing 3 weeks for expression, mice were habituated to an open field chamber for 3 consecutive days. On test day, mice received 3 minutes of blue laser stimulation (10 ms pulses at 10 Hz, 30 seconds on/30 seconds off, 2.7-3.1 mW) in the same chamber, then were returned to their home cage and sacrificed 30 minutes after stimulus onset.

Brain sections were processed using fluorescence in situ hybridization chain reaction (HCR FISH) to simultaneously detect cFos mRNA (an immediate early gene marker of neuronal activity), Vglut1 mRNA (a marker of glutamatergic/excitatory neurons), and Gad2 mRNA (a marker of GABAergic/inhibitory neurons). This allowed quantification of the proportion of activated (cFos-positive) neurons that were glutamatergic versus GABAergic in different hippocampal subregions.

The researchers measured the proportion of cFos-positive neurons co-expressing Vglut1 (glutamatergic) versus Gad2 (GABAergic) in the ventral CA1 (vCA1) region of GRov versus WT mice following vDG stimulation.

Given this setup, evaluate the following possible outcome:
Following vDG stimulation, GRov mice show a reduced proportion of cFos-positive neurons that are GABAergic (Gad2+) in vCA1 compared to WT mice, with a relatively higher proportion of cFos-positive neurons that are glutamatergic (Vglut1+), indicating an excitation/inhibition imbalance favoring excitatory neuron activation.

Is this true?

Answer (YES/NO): YES